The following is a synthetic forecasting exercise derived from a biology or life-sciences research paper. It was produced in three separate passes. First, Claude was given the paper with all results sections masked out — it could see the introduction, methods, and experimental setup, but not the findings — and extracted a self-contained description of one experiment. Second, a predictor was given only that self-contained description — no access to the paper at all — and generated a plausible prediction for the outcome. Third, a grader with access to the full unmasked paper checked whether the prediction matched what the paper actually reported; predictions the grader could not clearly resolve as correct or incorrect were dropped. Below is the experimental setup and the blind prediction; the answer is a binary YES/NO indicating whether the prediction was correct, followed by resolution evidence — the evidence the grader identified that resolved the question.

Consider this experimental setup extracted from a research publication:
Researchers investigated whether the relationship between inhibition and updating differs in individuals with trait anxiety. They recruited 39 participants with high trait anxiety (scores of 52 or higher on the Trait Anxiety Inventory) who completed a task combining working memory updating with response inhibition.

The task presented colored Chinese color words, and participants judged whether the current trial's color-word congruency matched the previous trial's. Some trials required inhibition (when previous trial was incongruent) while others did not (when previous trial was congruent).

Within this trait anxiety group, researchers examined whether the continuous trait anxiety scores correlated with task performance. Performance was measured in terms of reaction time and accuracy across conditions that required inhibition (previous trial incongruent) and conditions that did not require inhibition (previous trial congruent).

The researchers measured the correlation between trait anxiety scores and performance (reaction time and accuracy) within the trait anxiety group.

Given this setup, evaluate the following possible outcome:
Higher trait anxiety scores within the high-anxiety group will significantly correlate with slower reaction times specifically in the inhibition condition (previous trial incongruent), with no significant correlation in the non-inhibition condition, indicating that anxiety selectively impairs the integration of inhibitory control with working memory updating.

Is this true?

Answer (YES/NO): NO